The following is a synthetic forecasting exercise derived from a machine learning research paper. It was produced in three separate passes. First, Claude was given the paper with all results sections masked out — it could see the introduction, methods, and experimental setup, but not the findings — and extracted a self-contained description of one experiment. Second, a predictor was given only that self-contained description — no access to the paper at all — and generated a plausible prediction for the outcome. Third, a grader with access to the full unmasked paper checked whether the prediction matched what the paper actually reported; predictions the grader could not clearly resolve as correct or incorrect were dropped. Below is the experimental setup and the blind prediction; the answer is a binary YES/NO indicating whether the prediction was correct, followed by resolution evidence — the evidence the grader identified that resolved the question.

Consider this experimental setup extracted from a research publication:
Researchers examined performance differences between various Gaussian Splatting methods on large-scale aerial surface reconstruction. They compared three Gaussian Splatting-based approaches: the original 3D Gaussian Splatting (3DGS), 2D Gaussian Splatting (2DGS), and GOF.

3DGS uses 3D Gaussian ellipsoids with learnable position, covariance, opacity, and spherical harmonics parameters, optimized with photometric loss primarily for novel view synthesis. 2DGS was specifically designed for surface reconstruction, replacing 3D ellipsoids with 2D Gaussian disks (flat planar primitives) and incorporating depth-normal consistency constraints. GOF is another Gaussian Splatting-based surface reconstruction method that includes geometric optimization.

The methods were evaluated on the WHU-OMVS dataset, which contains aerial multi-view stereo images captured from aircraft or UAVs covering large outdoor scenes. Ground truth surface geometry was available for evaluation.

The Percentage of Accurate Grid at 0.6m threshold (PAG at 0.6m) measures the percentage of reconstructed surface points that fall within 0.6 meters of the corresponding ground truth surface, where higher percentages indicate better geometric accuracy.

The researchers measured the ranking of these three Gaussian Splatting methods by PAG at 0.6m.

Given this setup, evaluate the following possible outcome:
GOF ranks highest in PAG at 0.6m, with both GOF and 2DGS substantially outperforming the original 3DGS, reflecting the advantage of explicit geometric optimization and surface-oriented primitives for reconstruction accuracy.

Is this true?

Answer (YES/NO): NO